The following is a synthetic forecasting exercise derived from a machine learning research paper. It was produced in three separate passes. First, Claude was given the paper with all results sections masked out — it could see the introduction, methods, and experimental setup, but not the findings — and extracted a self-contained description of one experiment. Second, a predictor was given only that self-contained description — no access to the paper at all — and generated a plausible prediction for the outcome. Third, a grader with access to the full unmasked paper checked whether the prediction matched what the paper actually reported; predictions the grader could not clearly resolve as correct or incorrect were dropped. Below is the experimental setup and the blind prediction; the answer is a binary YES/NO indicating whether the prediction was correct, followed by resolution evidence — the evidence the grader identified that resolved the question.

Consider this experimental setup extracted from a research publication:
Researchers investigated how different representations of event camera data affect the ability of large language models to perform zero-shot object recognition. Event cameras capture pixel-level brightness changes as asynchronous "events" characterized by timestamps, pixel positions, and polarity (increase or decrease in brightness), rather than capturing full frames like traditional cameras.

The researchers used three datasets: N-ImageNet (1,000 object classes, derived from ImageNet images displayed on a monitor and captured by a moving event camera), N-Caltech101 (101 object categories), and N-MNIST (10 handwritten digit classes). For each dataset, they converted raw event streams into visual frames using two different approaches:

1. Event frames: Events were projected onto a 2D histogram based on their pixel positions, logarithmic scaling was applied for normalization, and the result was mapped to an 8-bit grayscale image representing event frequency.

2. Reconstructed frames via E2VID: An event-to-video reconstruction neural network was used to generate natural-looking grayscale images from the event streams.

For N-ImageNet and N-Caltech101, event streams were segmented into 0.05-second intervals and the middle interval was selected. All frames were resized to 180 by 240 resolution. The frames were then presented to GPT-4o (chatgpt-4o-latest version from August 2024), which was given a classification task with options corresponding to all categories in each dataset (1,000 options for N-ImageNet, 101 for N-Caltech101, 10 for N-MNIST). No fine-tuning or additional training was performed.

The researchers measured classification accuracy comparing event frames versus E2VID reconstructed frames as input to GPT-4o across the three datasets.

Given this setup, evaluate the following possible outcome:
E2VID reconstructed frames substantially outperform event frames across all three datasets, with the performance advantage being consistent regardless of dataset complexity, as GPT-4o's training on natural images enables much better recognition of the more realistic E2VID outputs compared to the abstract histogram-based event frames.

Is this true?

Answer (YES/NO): NO